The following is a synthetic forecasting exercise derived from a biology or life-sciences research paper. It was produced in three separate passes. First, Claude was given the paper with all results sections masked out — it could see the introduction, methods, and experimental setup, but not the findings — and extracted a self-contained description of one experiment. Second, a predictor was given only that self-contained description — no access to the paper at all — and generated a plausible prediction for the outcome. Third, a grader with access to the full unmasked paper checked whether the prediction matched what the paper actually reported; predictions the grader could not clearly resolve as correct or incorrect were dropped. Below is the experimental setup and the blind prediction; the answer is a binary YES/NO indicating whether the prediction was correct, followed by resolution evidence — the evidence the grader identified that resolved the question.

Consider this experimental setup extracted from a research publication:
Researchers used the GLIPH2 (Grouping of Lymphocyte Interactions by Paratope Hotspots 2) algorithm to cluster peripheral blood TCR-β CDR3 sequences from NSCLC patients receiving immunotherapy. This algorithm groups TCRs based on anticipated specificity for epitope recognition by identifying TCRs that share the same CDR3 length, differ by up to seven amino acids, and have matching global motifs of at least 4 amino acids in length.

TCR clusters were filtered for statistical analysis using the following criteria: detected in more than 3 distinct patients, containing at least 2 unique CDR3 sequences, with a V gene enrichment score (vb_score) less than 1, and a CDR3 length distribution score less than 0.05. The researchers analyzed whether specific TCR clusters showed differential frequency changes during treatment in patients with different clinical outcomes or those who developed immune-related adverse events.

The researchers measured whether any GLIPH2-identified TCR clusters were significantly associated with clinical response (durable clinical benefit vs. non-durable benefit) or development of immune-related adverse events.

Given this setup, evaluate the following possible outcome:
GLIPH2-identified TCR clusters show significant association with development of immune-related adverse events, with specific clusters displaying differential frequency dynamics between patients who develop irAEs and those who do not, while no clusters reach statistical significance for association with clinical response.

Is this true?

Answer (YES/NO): YES